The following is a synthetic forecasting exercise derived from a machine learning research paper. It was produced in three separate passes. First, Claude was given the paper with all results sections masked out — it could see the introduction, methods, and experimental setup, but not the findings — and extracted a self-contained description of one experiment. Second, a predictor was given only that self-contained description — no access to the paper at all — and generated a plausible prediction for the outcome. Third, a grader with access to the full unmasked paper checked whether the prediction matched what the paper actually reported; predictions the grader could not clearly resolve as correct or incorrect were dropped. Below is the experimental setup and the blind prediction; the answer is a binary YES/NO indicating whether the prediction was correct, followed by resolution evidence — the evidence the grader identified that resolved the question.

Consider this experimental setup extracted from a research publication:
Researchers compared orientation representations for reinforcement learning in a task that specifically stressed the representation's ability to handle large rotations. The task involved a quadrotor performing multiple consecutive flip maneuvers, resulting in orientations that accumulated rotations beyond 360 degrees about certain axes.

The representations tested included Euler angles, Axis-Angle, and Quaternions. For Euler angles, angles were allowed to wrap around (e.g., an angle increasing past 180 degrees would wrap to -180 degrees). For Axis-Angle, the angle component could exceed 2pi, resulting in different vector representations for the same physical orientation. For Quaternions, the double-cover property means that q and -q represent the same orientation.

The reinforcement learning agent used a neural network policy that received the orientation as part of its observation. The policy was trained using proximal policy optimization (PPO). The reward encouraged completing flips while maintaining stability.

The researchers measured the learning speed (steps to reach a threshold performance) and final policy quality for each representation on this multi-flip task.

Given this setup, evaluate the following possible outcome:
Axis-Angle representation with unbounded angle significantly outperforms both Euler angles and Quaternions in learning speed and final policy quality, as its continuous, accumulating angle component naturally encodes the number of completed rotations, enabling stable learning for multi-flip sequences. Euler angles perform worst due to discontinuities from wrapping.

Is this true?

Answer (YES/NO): NO